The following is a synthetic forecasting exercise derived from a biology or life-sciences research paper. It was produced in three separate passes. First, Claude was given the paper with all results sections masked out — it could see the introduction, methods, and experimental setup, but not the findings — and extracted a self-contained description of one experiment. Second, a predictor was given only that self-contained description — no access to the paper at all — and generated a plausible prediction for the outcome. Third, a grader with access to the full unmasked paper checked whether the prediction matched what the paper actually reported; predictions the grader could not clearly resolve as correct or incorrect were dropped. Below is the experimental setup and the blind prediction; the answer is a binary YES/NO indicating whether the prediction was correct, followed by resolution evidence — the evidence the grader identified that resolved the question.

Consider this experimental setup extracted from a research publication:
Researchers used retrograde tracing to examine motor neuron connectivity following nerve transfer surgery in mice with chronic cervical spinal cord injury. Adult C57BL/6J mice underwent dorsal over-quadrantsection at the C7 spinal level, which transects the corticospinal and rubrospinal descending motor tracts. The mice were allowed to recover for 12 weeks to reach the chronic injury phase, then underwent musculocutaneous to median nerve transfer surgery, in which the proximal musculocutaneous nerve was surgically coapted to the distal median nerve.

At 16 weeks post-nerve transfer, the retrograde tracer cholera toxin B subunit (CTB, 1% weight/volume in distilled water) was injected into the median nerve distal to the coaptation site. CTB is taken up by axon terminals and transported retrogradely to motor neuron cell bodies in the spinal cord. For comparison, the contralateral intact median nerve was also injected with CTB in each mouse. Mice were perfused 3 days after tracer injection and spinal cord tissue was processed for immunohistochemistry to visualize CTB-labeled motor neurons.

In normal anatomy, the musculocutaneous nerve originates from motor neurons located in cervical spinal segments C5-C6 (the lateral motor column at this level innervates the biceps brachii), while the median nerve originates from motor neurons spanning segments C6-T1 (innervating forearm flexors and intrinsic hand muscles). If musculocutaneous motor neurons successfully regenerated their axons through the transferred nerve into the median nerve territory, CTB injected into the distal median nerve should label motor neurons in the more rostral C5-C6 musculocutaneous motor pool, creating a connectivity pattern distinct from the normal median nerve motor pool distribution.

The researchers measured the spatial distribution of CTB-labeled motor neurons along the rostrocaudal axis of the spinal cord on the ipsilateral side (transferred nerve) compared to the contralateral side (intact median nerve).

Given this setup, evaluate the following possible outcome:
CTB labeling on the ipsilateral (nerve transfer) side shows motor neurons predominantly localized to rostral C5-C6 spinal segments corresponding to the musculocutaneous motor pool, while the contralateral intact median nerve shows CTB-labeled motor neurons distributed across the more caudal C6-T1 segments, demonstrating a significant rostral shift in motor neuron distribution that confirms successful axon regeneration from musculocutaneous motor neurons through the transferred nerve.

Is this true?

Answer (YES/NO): YES